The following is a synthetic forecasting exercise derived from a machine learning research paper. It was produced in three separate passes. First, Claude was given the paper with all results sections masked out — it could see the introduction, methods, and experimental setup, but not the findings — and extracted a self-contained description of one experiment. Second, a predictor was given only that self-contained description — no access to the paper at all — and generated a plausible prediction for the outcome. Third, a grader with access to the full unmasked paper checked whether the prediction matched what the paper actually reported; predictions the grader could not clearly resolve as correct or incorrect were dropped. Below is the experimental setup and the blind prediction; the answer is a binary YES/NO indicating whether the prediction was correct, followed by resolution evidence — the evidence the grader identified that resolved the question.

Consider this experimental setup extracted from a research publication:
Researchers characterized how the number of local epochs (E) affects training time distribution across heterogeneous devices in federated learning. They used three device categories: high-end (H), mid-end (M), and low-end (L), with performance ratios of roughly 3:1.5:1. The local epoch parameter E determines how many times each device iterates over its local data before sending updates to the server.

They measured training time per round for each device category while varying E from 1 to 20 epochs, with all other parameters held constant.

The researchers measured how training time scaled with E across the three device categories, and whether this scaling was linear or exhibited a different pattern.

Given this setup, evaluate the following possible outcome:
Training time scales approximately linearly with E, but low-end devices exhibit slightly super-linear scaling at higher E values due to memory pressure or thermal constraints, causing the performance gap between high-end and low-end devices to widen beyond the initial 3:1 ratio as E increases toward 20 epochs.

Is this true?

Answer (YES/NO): NO